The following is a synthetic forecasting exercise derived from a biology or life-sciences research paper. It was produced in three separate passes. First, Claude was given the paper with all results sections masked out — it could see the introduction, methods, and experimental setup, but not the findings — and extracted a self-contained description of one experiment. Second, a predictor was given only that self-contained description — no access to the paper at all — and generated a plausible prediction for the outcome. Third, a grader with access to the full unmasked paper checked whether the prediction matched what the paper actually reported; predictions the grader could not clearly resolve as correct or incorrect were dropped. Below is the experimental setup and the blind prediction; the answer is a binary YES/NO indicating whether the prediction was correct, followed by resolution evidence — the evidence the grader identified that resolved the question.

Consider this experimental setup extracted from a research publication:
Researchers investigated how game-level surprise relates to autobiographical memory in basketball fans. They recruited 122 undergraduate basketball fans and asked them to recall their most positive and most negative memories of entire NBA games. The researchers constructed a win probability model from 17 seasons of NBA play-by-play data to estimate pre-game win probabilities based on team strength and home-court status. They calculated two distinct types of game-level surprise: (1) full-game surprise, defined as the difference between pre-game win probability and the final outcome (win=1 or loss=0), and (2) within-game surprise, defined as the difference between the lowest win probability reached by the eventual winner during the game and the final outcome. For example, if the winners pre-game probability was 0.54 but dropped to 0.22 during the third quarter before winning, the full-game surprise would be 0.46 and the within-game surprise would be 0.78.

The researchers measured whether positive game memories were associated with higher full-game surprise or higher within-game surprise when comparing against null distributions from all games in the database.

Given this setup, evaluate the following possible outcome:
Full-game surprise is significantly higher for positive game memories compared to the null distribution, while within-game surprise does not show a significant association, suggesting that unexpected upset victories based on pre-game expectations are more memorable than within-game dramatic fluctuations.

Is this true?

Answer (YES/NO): NO